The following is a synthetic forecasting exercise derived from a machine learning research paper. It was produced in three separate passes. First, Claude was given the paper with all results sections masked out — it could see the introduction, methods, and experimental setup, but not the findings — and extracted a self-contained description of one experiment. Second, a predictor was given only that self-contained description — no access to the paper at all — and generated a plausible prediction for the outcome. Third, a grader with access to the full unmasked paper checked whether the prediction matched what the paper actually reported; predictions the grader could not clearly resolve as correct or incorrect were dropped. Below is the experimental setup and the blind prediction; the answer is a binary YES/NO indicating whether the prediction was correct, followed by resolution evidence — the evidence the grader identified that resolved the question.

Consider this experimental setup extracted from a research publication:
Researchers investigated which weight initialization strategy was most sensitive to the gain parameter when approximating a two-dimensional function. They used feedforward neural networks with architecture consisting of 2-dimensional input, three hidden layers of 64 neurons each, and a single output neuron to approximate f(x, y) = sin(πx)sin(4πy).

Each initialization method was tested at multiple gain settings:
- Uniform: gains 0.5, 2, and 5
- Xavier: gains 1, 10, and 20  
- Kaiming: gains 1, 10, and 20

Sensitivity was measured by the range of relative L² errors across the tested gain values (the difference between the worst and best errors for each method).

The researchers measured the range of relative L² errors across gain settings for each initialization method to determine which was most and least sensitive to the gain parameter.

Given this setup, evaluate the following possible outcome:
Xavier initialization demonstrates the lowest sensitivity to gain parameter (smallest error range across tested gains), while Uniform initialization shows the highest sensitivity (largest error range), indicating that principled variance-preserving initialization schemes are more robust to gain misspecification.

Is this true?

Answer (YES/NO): NO